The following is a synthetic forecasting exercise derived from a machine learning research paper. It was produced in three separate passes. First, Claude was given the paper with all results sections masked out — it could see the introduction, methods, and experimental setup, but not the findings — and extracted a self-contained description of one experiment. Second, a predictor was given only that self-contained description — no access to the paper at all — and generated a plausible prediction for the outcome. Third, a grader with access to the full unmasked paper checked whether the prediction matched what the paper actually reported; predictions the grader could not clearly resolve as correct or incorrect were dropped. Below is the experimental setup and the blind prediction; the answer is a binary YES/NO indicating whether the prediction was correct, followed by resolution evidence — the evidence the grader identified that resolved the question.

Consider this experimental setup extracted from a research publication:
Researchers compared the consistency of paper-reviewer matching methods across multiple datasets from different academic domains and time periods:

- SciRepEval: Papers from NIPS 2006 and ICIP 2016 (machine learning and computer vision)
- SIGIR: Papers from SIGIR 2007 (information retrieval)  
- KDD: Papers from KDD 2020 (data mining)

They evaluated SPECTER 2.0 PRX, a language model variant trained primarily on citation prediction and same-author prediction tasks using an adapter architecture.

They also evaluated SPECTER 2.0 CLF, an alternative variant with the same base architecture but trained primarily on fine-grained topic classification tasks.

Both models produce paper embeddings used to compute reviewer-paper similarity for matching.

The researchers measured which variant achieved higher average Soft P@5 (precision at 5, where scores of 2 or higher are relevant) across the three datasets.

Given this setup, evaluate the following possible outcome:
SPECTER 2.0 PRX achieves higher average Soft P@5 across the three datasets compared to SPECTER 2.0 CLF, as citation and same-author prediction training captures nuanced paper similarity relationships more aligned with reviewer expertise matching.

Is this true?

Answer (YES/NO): YES